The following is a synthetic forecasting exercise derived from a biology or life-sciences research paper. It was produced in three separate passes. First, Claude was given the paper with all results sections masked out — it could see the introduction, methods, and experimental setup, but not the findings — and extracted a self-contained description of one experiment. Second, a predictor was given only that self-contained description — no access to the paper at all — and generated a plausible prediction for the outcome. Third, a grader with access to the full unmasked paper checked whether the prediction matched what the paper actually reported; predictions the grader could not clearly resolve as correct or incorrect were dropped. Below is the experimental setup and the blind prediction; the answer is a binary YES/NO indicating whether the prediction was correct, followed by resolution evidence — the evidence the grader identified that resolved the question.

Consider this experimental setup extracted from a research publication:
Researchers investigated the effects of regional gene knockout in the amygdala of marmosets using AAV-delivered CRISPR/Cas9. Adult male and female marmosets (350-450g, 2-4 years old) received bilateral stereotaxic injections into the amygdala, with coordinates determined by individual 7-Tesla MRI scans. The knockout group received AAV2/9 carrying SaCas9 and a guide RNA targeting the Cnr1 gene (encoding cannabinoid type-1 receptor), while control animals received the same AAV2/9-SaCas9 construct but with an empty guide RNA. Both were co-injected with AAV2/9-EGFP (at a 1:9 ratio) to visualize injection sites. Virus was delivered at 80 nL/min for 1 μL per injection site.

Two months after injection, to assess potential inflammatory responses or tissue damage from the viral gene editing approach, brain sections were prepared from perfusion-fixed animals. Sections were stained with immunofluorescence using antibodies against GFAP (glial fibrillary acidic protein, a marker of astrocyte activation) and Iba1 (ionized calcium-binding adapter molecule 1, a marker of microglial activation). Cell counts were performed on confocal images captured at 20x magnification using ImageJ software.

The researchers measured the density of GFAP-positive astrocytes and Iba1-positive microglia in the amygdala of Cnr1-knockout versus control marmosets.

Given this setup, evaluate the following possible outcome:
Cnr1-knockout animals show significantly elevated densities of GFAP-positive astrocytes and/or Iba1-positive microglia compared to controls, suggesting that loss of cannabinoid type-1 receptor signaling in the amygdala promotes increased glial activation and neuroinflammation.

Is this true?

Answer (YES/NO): NO